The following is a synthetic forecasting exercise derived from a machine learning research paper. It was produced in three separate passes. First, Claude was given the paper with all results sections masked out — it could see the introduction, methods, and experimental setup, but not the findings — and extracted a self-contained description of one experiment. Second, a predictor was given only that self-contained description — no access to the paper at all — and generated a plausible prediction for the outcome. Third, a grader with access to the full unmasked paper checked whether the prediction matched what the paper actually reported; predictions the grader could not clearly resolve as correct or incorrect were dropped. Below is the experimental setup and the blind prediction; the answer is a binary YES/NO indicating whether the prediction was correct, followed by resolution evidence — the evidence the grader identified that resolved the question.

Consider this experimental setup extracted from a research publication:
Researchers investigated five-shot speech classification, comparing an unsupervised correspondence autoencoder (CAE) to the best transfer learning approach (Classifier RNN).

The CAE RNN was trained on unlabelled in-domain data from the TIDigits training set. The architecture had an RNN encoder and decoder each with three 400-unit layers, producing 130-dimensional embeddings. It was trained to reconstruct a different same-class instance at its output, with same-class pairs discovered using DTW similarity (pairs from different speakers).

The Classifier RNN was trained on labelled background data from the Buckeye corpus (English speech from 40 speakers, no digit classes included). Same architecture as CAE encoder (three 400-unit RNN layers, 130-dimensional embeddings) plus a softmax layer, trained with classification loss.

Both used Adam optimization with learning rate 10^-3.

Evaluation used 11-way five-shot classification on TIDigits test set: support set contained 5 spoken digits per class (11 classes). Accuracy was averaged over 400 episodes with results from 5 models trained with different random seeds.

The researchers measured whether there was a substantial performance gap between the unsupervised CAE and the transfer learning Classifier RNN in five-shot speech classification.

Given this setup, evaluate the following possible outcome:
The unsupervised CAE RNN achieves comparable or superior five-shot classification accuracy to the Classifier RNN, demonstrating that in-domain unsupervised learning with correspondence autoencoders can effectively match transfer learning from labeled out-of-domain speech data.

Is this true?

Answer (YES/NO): YES